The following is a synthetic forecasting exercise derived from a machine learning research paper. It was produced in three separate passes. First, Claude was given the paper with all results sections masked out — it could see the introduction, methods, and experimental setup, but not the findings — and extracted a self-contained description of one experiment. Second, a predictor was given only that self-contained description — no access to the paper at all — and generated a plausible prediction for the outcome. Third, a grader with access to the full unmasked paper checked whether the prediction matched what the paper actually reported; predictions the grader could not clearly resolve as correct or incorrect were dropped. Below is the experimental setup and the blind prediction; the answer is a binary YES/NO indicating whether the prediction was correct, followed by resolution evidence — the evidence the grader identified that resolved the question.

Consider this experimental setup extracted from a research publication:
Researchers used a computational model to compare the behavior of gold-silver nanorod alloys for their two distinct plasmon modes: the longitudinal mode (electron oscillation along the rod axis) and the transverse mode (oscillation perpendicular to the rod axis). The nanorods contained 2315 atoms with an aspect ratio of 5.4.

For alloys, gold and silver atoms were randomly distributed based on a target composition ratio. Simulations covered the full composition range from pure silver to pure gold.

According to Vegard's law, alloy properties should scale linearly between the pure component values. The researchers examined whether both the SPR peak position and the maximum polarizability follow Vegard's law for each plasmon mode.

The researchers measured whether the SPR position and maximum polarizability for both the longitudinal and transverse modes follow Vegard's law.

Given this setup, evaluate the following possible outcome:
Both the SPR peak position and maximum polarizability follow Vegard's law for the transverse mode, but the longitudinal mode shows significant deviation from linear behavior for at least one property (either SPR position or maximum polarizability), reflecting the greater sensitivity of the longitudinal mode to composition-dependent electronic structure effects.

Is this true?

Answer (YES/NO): NO